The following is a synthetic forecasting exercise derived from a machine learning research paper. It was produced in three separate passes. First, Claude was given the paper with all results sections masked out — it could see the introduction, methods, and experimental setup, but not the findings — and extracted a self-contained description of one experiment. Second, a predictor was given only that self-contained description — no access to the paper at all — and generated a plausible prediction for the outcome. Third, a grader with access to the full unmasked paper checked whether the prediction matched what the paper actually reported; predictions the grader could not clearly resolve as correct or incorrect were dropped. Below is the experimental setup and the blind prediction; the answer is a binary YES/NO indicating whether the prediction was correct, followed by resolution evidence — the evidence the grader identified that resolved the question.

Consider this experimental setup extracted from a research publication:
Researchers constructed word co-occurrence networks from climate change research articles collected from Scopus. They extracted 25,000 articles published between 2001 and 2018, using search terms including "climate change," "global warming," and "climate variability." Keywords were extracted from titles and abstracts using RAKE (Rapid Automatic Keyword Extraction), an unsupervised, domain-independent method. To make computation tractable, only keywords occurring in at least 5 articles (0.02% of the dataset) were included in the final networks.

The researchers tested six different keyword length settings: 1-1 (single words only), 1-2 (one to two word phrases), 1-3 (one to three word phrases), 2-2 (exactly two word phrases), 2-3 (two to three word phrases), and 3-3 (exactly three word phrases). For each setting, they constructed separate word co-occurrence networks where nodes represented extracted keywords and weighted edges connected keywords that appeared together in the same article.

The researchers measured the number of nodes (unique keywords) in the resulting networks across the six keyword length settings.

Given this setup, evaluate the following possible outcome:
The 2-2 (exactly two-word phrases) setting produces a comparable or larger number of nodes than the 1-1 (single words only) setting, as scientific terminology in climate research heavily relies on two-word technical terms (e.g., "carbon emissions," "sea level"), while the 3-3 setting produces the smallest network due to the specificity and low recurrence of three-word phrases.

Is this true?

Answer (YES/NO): YES